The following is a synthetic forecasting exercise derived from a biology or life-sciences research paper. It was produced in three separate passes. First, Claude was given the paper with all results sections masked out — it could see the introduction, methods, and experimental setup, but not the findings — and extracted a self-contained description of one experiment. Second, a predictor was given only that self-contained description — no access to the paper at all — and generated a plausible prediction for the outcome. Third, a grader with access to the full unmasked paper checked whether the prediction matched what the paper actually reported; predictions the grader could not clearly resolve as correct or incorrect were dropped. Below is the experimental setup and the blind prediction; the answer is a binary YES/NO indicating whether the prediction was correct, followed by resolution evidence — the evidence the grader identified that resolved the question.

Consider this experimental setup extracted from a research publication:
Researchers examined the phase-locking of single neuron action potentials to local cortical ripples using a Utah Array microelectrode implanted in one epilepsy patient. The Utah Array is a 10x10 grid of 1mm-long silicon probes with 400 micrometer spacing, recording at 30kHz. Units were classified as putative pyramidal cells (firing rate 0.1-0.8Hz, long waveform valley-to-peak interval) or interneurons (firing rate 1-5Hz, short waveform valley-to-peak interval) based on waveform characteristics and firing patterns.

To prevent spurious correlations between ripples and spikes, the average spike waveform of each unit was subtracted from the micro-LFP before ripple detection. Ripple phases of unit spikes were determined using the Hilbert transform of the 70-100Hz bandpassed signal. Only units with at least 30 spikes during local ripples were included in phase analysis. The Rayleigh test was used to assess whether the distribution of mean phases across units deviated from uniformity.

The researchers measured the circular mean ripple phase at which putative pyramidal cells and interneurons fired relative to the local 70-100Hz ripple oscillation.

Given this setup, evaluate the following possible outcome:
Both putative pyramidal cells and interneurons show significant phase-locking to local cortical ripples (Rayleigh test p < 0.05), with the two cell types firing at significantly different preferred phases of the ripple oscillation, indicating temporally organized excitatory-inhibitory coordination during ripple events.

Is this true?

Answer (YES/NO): YES